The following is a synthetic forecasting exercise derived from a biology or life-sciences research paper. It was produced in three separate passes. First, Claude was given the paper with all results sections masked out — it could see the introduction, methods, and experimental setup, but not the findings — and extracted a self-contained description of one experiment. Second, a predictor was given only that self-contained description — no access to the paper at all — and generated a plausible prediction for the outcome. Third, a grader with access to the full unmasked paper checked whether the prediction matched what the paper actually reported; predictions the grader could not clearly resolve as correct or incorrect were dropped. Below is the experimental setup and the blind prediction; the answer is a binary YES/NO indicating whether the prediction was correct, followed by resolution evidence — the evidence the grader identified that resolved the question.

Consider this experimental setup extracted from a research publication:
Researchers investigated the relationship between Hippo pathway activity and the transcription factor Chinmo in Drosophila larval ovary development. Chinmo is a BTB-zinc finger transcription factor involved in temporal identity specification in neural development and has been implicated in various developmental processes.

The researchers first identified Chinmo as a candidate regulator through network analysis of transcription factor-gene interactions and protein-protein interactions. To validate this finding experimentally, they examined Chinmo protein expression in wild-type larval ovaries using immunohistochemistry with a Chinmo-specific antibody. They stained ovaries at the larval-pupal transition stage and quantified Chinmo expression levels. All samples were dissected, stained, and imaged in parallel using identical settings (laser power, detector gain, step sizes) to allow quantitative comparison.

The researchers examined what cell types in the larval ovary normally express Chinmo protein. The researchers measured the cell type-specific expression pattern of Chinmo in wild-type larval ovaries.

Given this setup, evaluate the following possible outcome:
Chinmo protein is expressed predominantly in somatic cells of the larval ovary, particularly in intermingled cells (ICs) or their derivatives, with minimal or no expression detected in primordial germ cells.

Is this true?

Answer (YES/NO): NO